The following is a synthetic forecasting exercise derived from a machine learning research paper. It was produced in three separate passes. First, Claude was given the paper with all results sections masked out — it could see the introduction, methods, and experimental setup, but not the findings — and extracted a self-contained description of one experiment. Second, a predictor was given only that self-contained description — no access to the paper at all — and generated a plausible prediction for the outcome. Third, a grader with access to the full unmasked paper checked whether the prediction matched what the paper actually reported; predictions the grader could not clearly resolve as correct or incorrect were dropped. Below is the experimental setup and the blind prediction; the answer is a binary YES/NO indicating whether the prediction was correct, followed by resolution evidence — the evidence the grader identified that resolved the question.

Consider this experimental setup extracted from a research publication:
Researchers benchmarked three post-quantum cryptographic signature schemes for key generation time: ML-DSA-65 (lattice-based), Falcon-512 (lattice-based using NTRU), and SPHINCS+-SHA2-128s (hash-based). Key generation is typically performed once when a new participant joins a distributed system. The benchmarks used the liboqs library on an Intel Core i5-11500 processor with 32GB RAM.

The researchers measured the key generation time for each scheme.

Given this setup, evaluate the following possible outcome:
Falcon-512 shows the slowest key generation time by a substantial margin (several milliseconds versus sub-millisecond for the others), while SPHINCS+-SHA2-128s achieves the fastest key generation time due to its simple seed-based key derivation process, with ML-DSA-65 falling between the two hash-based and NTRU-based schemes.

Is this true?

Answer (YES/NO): NO